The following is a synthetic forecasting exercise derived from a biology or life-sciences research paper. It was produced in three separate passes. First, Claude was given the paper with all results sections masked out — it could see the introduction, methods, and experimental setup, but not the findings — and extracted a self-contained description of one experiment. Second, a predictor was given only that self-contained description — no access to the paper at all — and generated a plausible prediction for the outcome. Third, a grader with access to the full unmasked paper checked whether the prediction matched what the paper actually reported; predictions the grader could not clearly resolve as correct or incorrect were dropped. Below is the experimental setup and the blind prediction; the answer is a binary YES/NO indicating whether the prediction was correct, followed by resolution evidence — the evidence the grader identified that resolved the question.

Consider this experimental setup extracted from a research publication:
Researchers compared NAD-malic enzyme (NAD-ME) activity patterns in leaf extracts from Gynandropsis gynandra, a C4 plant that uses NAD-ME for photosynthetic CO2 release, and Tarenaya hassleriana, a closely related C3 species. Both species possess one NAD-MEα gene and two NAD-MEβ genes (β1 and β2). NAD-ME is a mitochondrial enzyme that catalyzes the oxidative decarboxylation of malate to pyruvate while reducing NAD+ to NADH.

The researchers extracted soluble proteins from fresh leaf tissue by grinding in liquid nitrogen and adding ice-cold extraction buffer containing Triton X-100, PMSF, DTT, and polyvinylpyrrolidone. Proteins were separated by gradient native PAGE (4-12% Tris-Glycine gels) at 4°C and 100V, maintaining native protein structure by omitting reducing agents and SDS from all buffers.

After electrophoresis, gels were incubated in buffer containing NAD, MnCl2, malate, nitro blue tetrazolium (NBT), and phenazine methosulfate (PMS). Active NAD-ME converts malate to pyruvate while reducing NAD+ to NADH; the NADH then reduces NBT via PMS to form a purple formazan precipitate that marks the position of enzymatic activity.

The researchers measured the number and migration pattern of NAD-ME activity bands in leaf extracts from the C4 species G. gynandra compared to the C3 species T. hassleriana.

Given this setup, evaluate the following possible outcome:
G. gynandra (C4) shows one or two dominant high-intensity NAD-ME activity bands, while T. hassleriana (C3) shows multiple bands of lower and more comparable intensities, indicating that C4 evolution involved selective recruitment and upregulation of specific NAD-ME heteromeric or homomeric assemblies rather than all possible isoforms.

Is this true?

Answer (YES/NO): NO